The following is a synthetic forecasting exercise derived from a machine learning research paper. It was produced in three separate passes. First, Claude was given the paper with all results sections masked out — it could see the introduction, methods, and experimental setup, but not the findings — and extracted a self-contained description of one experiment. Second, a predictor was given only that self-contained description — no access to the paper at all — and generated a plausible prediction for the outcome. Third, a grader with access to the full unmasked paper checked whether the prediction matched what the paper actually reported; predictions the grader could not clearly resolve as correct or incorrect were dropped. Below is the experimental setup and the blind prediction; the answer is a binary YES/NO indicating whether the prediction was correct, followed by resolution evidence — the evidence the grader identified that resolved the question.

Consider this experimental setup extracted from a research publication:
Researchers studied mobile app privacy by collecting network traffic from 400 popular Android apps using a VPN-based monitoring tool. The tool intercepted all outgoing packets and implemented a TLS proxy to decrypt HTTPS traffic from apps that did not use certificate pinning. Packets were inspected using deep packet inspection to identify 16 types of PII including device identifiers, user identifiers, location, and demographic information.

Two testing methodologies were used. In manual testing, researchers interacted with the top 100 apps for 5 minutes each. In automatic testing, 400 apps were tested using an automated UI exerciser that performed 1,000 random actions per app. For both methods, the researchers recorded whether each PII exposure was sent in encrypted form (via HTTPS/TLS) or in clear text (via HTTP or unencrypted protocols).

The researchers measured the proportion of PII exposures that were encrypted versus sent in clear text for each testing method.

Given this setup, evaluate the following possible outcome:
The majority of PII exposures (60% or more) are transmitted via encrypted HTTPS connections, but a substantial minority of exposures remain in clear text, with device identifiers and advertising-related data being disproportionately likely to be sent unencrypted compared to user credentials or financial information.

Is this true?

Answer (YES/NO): NO